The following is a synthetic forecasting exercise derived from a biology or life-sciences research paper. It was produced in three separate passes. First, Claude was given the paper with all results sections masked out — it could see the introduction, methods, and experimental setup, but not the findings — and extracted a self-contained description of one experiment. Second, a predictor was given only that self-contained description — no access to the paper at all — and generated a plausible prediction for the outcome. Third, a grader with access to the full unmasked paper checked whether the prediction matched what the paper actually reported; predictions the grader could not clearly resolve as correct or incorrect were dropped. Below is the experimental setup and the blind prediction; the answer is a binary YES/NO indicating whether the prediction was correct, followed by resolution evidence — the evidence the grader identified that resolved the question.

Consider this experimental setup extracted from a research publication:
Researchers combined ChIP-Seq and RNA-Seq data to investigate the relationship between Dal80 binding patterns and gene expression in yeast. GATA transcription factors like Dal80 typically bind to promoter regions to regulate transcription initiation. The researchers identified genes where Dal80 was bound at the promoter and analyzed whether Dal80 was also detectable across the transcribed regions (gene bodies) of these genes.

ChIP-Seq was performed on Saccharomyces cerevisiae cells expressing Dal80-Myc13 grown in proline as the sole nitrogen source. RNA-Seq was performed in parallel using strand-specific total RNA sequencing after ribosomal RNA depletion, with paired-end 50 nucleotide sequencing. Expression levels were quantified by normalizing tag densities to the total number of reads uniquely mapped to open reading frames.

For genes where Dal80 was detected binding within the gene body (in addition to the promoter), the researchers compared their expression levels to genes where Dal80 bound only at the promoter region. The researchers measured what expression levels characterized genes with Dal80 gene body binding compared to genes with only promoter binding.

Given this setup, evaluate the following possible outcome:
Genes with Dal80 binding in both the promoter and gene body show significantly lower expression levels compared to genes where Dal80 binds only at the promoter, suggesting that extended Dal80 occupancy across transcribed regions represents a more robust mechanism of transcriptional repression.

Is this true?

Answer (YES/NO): NO